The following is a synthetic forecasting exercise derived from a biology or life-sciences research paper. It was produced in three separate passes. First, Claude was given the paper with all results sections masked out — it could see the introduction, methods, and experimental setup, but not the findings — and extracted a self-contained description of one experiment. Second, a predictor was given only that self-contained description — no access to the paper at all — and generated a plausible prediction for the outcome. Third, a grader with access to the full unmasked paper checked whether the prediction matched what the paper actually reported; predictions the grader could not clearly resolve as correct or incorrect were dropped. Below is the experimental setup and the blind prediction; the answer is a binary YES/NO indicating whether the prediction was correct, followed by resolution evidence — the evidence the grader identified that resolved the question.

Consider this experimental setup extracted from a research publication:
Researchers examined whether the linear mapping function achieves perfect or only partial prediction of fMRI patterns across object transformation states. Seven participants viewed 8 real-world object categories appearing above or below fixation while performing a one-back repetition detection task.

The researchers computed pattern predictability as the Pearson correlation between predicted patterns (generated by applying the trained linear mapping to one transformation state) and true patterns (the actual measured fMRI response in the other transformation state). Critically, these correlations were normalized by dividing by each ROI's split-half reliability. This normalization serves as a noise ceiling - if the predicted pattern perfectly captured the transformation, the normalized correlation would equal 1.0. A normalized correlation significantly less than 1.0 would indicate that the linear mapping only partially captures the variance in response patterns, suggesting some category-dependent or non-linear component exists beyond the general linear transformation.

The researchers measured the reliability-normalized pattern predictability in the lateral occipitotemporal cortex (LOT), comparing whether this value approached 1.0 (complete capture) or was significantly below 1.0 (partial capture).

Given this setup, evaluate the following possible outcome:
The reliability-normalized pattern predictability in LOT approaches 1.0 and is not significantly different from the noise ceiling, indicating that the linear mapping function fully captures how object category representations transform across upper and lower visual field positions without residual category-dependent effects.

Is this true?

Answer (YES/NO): NO